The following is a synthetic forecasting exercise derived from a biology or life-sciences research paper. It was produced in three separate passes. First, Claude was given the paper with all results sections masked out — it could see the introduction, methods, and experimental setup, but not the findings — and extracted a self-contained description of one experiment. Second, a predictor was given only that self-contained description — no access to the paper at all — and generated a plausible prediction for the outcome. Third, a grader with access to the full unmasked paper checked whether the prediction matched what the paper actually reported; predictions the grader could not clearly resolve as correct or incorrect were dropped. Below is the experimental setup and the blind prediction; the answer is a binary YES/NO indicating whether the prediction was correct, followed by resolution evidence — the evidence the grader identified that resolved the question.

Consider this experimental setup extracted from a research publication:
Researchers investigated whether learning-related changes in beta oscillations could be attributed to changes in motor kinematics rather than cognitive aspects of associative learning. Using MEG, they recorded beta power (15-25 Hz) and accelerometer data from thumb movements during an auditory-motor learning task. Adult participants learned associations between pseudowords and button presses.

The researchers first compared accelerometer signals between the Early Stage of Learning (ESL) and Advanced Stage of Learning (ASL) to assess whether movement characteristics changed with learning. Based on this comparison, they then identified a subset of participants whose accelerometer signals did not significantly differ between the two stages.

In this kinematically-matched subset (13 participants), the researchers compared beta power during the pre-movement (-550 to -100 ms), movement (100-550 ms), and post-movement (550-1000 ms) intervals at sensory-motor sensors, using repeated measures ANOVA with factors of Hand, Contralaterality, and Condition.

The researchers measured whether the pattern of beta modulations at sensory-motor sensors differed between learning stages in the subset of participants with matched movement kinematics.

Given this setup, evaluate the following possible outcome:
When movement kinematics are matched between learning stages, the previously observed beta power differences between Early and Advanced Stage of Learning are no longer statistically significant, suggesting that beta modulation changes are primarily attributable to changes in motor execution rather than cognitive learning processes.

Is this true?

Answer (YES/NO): NO